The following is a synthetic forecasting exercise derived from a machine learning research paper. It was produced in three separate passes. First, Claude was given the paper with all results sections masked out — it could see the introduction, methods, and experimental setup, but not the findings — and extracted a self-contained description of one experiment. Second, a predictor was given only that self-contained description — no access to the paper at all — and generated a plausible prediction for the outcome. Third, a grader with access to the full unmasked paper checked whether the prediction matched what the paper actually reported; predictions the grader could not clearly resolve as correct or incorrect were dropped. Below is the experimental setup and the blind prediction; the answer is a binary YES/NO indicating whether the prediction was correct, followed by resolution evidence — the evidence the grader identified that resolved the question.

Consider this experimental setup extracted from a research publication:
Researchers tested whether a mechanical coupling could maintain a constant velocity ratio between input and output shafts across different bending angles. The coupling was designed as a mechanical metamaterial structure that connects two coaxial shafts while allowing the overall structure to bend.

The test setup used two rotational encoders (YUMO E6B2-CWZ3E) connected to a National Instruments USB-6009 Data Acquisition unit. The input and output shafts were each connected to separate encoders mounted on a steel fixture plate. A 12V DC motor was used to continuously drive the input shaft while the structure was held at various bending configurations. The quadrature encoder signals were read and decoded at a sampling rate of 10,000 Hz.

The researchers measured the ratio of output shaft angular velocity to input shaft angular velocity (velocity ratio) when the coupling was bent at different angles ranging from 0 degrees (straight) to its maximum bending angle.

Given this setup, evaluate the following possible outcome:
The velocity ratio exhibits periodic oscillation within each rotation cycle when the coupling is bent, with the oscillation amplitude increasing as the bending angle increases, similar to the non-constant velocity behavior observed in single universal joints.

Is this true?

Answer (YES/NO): NO